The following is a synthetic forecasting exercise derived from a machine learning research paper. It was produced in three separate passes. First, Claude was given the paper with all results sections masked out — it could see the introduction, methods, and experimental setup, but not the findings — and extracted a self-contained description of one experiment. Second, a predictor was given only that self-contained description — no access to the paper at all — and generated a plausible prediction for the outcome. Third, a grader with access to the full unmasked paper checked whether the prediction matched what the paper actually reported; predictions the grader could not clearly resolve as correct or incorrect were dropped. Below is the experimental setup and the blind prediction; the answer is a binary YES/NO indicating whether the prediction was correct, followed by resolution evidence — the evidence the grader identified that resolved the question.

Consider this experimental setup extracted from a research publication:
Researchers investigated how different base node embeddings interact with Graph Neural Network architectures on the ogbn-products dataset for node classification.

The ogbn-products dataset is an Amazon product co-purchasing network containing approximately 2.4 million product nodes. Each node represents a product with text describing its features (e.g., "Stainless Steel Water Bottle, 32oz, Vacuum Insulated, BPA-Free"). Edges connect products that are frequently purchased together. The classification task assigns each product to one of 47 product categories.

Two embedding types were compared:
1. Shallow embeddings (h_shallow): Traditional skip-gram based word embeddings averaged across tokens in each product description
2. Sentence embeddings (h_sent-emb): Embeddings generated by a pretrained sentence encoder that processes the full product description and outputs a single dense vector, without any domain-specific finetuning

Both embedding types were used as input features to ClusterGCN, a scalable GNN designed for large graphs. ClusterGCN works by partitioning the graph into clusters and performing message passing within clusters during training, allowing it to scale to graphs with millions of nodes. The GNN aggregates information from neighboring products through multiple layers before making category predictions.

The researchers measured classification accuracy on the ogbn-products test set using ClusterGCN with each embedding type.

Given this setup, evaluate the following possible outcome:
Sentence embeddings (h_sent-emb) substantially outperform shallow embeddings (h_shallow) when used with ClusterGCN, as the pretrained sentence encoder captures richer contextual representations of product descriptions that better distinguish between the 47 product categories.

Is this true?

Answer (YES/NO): NO